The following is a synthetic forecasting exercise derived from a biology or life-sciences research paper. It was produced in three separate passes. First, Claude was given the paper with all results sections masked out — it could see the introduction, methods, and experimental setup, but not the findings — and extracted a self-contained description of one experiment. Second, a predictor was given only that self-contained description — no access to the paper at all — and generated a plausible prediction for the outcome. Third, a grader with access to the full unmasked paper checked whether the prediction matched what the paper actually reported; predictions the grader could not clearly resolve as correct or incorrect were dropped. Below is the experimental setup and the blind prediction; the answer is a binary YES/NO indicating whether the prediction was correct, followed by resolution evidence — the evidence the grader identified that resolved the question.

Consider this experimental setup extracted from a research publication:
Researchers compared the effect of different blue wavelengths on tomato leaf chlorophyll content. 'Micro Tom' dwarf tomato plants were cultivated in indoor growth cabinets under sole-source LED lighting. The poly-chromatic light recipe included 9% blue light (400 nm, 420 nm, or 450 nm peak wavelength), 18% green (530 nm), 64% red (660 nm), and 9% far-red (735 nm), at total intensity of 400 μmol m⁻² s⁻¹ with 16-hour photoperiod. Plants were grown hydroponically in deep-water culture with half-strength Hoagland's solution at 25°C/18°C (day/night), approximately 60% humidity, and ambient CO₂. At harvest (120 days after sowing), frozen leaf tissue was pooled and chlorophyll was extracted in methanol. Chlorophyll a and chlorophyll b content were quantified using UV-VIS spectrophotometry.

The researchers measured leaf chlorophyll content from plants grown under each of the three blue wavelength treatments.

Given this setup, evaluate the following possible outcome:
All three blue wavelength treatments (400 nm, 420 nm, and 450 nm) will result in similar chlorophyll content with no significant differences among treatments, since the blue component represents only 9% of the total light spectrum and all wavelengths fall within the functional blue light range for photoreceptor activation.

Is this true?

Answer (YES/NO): YES